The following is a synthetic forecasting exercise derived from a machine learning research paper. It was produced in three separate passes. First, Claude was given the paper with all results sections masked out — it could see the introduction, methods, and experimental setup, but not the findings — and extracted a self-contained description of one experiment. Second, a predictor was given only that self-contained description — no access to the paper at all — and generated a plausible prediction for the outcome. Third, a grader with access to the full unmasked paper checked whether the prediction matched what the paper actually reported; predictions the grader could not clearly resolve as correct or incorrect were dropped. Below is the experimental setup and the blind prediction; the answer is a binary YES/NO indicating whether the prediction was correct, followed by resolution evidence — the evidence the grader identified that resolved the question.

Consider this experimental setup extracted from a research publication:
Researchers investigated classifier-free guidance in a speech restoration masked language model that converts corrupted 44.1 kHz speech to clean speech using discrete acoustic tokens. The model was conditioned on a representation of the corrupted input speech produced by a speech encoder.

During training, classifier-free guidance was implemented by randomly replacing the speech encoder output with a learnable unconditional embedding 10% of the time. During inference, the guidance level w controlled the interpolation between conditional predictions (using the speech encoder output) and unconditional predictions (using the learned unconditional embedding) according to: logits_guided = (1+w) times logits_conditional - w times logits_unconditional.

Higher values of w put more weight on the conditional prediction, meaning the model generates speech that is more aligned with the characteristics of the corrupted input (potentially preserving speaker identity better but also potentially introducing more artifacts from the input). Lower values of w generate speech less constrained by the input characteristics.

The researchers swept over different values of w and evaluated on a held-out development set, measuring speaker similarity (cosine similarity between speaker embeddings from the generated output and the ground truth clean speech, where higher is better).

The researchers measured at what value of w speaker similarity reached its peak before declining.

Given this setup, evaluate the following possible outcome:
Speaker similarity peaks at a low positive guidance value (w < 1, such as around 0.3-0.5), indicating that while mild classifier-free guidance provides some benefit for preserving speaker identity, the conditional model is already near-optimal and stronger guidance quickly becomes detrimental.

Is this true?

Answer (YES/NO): NO